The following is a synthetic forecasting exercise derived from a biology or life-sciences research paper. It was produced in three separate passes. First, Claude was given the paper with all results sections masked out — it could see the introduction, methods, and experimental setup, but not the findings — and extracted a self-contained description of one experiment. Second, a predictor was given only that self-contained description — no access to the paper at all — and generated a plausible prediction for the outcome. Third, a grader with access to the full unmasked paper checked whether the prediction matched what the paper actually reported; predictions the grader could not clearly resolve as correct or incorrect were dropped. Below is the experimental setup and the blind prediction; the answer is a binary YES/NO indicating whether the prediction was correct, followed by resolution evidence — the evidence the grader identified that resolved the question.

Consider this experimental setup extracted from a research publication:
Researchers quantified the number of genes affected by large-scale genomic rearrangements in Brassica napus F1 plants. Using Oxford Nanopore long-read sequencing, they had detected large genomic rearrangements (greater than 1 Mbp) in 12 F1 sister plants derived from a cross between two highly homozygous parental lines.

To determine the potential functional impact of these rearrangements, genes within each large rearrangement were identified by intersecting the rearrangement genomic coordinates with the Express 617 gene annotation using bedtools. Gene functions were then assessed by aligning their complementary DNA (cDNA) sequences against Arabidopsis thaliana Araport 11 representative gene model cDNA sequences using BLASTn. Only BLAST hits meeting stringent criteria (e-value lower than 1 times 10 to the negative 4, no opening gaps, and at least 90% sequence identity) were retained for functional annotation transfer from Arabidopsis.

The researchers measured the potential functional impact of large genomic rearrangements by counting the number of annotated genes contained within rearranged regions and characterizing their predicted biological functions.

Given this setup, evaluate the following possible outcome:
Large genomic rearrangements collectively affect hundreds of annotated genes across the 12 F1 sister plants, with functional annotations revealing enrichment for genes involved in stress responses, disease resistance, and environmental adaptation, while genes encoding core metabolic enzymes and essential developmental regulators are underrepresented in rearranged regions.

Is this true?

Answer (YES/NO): NO